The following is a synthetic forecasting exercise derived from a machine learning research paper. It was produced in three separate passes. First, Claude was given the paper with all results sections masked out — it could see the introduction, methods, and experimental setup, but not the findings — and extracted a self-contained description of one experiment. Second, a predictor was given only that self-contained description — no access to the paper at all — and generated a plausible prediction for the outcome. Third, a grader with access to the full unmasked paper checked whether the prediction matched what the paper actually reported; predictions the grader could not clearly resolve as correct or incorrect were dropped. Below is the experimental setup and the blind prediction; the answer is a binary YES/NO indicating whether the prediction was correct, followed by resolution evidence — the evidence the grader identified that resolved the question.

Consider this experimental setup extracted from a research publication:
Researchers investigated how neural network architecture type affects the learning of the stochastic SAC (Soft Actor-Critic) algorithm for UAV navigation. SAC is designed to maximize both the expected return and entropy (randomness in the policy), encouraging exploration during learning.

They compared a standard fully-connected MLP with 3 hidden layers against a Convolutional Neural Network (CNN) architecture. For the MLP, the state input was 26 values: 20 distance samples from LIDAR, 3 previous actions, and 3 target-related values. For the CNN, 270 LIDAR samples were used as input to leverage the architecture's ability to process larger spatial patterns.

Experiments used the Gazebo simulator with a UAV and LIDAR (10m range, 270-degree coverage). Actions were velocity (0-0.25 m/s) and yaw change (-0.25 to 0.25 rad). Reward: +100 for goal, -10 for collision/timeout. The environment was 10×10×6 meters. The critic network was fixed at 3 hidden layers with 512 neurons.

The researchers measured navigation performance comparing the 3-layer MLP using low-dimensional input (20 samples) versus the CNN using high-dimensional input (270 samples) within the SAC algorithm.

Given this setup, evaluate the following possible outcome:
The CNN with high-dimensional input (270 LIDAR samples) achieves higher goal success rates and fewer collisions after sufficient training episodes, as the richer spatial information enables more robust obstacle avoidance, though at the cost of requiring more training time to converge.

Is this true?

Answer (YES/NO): NO